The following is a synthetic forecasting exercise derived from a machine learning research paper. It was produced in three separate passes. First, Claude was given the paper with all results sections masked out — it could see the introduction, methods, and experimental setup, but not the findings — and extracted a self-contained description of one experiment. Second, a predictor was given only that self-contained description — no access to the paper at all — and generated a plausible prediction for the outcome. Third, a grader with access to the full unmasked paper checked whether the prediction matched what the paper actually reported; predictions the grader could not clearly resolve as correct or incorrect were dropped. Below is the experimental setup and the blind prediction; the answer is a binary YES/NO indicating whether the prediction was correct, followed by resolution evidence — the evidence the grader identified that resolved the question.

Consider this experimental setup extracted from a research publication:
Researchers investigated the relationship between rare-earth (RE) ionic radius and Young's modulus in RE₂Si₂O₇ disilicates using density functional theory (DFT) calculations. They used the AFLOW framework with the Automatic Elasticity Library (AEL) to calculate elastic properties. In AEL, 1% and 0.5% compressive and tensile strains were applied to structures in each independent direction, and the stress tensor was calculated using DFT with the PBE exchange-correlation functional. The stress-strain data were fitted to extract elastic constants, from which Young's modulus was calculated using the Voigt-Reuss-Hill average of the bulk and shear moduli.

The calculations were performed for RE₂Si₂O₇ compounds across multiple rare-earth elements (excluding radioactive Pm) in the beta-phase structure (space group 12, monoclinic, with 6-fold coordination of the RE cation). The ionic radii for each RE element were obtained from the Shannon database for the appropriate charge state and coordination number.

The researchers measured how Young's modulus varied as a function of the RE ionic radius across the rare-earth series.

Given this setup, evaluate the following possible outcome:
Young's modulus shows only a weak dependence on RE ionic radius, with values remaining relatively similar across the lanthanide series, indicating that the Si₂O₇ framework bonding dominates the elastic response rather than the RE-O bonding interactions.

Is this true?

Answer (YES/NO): NO